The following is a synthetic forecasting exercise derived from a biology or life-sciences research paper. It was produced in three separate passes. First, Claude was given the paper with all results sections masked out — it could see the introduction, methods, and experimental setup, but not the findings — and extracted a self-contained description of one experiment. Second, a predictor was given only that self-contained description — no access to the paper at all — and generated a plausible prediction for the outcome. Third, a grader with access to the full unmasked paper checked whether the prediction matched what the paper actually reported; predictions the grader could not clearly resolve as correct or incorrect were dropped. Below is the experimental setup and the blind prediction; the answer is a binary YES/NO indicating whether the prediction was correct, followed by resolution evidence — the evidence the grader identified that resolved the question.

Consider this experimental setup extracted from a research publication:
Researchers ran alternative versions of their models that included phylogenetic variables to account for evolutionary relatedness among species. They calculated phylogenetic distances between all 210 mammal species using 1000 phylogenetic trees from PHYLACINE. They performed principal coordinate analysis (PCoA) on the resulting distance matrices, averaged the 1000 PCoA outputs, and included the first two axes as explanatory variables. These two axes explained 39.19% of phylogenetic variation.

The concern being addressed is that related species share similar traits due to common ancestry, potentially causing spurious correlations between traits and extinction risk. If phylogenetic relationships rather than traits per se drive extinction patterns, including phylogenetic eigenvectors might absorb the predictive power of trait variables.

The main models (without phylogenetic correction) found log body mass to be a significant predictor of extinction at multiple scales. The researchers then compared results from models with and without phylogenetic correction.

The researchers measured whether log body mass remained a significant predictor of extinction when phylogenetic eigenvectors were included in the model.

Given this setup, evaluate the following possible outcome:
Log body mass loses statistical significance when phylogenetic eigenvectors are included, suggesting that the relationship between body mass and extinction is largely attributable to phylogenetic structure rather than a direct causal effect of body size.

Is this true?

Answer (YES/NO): NO